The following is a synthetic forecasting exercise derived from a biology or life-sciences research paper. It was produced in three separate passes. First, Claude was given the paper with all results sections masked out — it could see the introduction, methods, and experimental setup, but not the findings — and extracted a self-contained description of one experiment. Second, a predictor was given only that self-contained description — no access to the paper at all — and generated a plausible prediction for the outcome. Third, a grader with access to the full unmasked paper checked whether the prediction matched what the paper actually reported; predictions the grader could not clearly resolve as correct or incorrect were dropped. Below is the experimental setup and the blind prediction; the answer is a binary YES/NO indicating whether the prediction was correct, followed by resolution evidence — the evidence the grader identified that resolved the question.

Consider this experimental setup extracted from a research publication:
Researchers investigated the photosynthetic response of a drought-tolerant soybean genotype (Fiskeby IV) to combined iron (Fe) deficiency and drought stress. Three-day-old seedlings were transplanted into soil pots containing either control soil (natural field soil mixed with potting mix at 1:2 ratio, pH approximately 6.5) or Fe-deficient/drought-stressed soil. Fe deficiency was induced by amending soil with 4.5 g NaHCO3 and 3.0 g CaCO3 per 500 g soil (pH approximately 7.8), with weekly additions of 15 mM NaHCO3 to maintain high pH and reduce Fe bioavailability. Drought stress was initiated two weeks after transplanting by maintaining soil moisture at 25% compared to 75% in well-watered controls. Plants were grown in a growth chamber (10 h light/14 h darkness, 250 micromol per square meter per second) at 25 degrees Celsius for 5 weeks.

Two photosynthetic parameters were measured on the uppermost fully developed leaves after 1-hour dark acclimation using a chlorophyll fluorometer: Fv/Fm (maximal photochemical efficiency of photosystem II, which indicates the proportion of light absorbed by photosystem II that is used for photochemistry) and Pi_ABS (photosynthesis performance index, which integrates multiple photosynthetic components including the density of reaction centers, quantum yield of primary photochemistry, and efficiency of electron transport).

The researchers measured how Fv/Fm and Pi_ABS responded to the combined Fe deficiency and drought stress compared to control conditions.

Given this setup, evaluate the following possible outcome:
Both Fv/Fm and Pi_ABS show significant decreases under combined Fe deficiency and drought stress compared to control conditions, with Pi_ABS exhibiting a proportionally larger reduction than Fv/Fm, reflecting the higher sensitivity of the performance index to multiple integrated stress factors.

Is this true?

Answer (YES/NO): NO